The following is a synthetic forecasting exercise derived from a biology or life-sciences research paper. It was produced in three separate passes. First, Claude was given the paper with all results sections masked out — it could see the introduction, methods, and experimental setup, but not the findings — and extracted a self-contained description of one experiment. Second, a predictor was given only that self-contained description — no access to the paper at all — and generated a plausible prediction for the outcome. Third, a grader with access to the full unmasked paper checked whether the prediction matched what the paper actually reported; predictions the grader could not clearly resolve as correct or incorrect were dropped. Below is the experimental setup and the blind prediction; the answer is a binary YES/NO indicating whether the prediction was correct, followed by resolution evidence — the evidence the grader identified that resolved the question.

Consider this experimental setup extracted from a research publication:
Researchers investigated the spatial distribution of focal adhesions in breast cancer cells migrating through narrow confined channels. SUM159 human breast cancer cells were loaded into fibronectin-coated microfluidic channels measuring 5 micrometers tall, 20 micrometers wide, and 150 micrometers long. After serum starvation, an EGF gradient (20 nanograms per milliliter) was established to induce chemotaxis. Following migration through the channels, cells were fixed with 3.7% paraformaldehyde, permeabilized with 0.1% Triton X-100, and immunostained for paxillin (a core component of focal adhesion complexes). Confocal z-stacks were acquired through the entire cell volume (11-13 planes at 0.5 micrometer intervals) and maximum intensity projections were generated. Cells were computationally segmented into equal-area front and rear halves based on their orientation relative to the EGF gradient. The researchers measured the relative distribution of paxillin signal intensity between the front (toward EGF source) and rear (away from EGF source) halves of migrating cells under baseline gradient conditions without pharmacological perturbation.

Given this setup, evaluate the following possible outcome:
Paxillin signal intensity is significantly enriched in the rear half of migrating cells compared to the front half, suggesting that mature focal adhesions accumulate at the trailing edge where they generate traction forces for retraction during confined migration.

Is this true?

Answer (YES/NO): NO